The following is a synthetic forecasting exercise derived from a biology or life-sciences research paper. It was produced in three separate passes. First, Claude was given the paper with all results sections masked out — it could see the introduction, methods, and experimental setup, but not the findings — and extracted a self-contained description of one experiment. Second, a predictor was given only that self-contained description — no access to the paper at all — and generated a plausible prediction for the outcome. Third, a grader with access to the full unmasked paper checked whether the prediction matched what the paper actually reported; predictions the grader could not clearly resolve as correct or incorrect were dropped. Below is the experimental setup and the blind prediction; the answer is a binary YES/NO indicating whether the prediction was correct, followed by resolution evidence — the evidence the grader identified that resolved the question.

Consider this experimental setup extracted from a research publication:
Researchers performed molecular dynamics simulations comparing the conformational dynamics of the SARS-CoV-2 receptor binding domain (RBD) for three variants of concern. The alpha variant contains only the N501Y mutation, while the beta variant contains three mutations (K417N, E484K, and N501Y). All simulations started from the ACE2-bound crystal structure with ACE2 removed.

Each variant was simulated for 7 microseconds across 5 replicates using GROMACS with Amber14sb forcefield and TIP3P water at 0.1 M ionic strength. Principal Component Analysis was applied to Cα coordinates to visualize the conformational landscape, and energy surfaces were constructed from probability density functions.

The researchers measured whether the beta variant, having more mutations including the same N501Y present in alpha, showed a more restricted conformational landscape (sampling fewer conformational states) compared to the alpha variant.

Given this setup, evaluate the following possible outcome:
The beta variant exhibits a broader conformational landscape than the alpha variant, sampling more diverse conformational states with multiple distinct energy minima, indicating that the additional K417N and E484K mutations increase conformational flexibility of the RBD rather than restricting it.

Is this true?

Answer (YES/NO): NO